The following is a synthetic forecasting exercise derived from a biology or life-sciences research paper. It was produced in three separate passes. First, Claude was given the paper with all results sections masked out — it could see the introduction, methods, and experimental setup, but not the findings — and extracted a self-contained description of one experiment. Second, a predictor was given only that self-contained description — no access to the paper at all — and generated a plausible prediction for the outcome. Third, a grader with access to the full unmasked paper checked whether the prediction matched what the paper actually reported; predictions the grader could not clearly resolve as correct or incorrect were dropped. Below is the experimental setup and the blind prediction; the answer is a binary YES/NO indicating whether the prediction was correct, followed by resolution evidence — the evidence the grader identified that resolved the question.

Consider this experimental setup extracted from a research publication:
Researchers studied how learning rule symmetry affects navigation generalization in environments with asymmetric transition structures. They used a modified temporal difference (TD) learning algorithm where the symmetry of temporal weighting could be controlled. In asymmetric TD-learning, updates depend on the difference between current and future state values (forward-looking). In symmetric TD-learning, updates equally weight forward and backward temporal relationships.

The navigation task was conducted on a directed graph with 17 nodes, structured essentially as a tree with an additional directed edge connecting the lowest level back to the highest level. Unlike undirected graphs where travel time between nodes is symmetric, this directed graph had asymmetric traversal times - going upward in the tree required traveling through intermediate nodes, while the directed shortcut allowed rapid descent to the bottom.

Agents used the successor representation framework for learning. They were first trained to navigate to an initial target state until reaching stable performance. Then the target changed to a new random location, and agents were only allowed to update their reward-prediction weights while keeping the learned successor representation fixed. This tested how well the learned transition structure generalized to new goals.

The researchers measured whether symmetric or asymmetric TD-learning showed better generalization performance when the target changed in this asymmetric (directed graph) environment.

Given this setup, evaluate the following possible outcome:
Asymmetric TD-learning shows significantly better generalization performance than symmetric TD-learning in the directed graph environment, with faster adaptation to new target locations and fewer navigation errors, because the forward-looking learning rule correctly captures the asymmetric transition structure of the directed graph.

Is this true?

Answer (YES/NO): YES